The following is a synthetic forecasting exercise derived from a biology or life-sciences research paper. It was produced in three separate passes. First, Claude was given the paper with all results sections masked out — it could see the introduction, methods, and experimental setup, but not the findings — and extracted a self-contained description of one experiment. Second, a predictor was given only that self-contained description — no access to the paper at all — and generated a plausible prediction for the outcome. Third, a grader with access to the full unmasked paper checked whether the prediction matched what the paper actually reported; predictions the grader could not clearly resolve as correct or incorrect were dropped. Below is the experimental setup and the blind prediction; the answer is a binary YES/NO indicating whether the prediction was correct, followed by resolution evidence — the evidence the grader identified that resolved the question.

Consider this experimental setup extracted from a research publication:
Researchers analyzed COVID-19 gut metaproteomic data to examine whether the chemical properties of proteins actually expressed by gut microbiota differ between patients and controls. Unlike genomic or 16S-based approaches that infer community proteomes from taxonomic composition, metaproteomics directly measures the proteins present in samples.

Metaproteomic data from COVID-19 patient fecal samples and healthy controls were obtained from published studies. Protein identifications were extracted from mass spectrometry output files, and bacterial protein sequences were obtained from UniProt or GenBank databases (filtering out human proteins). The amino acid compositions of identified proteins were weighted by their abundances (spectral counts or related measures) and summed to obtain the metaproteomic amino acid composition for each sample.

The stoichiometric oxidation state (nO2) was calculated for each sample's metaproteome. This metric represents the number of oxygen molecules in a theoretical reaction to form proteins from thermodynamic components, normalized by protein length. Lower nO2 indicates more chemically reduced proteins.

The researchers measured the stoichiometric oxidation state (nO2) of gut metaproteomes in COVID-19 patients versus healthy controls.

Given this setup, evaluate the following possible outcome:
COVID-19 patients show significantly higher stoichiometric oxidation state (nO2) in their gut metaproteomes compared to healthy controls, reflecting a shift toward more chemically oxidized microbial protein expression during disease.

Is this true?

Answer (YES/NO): NO